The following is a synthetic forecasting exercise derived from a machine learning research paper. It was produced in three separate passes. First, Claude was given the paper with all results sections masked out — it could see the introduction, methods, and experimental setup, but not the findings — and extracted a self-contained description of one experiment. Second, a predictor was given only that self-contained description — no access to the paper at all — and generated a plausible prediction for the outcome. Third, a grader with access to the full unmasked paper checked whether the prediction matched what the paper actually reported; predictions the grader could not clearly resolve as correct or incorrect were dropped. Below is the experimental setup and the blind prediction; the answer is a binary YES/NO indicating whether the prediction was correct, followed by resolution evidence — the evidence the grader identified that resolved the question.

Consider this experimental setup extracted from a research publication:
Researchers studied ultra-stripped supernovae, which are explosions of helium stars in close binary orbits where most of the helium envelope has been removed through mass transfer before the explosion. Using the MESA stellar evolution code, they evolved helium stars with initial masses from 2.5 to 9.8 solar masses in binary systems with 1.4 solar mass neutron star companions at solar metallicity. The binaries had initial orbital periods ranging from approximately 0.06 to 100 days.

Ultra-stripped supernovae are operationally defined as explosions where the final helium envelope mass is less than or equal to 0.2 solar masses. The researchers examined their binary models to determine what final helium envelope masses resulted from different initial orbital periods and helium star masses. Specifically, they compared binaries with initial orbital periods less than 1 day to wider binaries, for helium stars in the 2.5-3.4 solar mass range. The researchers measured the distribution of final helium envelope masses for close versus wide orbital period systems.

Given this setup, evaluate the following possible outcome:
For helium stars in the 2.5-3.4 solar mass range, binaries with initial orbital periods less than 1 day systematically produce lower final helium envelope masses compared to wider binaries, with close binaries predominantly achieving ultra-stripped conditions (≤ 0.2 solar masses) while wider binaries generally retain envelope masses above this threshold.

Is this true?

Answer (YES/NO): YES